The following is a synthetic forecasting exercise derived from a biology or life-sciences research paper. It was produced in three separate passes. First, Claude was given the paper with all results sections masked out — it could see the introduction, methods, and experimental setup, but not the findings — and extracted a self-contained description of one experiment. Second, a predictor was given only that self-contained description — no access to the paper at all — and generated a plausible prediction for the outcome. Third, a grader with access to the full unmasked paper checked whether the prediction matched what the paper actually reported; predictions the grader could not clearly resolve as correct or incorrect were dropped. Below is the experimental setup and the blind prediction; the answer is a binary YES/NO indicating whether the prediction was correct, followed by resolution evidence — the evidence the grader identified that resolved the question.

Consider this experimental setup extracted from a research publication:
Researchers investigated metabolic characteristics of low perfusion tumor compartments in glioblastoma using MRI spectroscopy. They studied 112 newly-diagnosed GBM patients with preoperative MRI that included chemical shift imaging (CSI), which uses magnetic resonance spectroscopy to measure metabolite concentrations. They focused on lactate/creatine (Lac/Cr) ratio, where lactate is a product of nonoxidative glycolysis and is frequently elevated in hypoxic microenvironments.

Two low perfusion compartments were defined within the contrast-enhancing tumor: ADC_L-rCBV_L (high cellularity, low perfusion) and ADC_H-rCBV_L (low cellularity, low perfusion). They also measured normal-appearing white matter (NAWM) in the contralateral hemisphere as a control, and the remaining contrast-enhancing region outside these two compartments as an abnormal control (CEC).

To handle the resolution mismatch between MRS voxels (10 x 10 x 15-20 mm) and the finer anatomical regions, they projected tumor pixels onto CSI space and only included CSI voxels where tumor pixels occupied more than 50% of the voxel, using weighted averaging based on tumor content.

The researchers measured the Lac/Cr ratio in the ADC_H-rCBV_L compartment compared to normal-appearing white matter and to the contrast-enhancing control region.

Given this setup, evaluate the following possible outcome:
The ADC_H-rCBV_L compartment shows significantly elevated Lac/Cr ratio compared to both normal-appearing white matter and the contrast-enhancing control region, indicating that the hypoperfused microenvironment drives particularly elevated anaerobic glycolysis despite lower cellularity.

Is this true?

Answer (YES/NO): YES